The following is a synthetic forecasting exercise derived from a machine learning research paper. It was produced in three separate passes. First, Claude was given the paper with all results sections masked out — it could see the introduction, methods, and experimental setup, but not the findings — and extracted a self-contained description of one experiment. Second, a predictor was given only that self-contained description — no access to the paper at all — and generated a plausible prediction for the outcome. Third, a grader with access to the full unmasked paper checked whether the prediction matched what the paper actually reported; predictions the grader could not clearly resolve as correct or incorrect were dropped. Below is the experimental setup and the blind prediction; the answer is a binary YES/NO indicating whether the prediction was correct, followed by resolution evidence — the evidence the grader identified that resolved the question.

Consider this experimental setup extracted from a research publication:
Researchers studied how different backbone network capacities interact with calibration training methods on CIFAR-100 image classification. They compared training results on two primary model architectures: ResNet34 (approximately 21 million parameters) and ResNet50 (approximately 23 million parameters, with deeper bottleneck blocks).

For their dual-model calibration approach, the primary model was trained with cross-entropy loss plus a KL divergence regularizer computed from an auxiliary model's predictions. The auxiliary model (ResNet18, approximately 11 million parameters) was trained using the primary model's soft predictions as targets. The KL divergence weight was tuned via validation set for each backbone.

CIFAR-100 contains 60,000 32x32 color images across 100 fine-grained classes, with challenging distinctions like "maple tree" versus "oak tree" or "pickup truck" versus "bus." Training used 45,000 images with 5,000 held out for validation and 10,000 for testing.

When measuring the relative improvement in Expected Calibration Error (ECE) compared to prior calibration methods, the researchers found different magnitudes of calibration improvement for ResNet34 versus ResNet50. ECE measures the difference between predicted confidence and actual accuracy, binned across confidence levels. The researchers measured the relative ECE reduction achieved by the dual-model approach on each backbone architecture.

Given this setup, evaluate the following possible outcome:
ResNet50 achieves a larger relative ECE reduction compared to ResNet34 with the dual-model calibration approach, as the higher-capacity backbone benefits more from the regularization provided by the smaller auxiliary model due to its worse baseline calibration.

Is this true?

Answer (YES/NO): NO